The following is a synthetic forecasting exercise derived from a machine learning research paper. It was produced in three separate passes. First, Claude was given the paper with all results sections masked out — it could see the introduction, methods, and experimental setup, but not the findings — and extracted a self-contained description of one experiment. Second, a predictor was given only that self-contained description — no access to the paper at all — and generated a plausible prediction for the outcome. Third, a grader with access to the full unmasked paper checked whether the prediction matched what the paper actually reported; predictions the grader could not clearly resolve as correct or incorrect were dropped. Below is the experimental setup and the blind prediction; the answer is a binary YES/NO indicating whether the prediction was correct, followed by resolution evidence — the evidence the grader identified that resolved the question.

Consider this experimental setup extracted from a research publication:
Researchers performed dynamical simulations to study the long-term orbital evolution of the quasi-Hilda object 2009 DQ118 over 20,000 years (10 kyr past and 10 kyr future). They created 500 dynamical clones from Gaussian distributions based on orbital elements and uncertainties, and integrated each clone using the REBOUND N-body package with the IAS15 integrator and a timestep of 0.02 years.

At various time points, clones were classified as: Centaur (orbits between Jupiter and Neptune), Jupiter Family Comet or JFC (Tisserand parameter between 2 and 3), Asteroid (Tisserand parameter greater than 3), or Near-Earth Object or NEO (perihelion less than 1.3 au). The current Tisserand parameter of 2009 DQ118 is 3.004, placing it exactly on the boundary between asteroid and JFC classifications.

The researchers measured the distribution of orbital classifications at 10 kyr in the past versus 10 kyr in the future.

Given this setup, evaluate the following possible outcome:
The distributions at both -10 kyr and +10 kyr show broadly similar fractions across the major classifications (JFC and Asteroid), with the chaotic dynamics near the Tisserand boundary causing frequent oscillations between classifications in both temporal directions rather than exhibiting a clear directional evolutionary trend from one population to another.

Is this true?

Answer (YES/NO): NO